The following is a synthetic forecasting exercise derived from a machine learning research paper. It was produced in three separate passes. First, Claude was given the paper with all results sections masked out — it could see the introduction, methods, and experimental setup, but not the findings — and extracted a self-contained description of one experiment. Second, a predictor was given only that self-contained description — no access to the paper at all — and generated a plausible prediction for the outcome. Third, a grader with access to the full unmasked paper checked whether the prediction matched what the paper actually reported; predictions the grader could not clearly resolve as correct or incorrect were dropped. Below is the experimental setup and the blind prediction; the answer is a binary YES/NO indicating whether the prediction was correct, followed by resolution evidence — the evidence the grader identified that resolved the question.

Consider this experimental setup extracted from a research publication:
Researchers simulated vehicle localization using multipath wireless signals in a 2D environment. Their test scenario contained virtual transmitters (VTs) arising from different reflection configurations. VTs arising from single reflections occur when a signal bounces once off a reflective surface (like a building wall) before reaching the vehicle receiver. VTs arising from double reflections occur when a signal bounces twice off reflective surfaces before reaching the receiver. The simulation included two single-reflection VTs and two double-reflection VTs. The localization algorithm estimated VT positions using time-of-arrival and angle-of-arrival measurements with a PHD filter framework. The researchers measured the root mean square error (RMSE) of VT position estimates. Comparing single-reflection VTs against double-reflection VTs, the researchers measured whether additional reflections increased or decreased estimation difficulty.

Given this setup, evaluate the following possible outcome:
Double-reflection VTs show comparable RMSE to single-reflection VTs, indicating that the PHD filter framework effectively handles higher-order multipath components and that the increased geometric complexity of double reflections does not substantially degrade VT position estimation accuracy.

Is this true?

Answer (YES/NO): YES